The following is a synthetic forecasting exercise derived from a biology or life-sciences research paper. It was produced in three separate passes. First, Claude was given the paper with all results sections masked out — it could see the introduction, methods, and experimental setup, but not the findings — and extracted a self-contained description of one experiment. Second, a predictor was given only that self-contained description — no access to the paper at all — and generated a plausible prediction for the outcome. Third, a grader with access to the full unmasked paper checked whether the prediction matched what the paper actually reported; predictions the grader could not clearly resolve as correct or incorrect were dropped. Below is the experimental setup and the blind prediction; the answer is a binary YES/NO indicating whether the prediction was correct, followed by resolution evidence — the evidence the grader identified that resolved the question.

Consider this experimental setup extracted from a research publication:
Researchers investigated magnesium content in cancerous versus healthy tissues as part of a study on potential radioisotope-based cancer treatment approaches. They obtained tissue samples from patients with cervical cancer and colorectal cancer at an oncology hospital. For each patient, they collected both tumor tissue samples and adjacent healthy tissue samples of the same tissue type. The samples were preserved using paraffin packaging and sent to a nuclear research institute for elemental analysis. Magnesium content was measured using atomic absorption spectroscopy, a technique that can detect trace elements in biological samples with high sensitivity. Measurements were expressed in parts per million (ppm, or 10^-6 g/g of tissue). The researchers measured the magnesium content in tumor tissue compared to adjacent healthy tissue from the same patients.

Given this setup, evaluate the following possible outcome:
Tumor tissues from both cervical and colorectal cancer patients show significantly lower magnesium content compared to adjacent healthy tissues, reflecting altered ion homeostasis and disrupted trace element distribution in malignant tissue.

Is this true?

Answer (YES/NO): NO